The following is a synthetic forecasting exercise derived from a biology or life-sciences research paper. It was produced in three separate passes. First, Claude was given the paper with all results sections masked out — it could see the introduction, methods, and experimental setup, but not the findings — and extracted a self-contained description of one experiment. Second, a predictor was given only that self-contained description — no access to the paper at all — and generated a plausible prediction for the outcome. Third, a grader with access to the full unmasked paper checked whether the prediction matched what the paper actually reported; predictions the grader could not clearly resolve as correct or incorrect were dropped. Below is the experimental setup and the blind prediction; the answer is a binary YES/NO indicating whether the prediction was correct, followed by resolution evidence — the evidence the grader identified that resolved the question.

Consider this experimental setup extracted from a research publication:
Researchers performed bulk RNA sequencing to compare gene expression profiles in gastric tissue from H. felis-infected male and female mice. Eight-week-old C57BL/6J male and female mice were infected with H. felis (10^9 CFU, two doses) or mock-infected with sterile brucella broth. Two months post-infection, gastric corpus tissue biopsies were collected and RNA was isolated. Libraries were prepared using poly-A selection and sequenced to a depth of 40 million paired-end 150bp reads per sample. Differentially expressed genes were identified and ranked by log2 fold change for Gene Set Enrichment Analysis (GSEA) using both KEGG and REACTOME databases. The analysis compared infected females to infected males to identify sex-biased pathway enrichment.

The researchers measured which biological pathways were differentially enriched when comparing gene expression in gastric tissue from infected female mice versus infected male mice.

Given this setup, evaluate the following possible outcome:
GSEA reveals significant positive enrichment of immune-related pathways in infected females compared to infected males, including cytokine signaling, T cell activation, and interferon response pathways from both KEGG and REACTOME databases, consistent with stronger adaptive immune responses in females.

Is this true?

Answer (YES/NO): YES